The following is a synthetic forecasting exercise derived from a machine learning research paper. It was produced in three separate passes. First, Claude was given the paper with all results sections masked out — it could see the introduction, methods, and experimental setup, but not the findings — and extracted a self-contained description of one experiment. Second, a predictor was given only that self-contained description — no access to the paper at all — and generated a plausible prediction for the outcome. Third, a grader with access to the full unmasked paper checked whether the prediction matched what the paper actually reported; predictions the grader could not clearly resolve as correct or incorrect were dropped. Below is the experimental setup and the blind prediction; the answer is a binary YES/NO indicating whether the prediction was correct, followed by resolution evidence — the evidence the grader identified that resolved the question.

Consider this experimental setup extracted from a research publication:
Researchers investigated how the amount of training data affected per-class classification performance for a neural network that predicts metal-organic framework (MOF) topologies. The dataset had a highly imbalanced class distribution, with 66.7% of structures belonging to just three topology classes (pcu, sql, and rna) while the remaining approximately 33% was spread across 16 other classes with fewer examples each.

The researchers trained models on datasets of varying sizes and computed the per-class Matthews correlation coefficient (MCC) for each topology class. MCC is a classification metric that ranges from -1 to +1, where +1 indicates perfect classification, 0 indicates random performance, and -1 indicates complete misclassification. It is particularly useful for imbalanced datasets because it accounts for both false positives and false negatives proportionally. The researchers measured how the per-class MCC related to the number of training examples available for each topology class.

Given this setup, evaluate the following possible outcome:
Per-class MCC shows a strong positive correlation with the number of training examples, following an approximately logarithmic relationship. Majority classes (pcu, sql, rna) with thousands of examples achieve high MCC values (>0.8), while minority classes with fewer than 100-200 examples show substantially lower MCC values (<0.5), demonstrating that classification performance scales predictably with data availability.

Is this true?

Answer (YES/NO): NO